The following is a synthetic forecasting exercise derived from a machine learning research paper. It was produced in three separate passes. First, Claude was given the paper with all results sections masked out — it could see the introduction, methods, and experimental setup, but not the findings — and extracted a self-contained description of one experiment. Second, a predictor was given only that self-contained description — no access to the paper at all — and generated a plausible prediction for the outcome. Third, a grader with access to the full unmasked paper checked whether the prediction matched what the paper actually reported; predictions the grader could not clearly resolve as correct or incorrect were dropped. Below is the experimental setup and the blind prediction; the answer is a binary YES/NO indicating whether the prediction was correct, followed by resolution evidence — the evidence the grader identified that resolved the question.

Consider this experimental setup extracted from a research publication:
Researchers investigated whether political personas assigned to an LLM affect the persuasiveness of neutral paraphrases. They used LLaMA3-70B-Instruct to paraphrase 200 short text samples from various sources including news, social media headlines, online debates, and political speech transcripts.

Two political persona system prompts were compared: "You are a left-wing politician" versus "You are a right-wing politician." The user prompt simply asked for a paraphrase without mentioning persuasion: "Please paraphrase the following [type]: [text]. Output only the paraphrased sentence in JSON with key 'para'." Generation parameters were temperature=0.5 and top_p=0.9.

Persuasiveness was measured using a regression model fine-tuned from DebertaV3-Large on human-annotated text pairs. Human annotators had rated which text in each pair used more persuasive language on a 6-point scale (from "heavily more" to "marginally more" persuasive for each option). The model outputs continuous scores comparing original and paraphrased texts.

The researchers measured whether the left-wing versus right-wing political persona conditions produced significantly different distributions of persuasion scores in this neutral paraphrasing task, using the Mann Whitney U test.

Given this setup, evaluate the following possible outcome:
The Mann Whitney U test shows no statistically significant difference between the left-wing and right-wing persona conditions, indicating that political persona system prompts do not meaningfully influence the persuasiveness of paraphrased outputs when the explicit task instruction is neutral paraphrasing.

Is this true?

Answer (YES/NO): NO